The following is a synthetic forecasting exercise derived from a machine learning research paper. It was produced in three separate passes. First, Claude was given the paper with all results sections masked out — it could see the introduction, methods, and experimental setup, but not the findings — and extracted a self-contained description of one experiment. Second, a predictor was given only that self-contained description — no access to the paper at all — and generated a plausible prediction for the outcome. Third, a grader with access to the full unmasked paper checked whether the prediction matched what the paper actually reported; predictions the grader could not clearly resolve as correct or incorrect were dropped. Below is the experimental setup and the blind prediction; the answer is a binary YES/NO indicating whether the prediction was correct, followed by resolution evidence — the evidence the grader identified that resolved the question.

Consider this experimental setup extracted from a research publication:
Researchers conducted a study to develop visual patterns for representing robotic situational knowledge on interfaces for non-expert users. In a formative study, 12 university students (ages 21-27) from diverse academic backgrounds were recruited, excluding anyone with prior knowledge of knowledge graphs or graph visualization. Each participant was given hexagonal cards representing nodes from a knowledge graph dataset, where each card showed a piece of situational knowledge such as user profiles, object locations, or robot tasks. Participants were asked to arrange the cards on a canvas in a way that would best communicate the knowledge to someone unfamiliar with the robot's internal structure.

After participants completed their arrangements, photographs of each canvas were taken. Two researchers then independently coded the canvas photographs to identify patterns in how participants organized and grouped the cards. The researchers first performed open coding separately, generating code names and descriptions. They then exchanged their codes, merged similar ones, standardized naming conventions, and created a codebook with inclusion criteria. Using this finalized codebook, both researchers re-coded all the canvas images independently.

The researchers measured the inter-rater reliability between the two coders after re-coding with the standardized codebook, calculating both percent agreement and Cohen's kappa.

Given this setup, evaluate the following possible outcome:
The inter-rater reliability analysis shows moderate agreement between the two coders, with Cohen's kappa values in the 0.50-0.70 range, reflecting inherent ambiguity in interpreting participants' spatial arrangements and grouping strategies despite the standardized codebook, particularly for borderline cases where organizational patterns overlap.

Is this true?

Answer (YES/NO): NO